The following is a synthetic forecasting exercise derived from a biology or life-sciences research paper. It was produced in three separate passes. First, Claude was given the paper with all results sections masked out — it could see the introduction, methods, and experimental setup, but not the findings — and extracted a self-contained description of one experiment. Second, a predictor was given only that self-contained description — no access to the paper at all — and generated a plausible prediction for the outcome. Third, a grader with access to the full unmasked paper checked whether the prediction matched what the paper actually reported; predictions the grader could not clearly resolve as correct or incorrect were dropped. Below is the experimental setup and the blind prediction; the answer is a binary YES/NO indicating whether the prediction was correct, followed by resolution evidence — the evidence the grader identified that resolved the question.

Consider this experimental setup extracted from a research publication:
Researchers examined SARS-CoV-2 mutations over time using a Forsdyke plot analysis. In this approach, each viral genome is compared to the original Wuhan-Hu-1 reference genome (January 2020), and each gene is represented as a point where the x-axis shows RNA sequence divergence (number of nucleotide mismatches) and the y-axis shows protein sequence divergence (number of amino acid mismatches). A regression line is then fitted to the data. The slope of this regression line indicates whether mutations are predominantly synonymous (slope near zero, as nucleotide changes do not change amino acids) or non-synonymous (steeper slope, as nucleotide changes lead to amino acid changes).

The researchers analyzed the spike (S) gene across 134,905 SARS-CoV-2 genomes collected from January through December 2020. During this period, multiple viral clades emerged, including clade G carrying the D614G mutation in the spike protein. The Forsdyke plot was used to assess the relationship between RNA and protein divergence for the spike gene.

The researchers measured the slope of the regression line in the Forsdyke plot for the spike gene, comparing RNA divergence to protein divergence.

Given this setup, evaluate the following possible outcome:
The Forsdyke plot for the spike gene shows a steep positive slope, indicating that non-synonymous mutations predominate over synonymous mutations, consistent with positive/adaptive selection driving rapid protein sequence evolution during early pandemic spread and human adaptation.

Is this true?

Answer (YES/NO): YES